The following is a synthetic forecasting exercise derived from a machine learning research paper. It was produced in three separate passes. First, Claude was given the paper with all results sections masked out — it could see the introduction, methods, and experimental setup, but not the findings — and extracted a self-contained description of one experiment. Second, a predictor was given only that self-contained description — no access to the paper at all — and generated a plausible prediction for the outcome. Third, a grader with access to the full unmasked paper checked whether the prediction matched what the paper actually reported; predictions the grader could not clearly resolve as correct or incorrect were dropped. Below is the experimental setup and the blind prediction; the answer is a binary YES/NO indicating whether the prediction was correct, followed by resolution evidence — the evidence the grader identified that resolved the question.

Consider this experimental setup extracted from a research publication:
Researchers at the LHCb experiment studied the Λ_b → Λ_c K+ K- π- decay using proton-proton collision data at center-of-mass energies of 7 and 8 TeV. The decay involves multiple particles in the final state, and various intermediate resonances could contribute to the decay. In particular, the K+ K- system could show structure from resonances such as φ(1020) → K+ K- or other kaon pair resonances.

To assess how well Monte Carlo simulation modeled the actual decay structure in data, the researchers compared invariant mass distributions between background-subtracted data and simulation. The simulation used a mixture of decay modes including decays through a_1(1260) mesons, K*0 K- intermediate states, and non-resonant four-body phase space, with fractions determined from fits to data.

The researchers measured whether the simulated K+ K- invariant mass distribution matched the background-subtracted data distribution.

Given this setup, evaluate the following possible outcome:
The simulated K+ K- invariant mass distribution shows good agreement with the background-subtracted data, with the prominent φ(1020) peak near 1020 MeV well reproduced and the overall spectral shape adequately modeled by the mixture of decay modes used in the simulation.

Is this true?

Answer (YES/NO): NO